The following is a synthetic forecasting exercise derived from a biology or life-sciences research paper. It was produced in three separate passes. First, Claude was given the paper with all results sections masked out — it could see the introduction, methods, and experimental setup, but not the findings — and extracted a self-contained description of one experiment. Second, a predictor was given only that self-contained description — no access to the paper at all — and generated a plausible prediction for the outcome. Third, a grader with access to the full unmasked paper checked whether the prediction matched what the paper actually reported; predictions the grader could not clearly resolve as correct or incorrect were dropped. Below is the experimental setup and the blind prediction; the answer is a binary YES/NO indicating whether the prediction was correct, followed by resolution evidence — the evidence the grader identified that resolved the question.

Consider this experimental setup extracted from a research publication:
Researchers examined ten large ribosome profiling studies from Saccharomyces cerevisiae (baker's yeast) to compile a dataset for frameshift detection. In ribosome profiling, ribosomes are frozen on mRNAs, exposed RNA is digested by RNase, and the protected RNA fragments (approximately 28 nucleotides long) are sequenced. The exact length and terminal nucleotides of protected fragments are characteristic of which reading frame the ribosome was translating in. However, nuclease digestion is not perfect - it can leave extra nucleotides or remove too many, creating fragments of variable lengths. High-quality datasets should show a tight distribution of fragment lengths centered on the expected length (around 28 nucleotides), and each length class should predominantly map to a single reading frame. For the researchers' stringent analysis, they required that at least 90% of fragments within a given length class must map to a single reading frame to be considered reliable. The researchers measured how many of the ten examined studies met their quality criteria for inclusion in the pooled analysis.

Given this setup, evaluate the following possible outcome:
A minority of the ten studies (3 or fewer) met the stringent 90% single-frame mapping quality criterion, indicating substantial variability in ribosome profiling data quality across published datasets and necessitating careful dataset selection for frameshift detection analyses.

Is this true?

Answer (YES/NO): NO